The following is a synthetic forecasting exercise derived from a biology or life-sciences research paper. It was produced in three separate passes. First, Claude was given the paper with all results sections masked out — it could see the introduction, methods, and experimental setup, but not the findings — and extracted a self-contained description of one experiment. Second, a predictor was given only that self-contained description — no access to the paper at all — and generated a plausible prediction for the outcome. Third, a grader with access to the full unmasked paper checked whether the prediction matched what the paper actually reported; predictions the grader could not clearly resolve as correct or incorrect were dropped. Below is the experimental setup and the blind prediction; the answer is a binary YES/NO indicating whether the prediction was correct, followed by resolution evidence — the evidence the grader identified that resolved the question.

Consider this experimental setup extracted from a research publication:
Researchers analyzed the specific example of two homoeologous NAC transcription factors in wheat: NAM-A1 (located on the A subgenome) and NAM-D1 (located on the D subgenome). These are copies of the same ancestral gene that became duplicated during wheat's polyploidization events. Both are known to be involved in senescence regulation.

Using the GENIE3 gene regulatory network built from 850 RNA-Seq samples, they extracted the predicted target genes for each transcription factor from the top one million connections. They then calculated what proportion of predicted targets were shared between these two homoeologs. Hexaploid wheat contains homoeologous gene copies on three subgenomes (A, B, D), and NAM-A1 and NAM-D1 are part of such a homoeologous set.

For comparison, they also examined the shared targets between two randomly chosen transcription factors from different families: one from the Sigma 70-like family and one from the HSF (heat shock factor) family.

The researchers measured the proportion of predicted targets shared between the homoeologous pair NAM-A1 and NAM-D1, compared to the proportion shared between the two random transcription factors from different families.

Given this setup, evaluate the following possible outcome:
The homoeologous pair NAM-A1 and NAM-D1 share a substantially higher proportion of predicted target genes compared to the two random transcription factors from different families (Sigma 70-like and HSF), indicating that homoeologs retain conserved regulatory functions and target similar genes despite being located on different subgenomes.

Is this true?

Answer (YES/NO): YES